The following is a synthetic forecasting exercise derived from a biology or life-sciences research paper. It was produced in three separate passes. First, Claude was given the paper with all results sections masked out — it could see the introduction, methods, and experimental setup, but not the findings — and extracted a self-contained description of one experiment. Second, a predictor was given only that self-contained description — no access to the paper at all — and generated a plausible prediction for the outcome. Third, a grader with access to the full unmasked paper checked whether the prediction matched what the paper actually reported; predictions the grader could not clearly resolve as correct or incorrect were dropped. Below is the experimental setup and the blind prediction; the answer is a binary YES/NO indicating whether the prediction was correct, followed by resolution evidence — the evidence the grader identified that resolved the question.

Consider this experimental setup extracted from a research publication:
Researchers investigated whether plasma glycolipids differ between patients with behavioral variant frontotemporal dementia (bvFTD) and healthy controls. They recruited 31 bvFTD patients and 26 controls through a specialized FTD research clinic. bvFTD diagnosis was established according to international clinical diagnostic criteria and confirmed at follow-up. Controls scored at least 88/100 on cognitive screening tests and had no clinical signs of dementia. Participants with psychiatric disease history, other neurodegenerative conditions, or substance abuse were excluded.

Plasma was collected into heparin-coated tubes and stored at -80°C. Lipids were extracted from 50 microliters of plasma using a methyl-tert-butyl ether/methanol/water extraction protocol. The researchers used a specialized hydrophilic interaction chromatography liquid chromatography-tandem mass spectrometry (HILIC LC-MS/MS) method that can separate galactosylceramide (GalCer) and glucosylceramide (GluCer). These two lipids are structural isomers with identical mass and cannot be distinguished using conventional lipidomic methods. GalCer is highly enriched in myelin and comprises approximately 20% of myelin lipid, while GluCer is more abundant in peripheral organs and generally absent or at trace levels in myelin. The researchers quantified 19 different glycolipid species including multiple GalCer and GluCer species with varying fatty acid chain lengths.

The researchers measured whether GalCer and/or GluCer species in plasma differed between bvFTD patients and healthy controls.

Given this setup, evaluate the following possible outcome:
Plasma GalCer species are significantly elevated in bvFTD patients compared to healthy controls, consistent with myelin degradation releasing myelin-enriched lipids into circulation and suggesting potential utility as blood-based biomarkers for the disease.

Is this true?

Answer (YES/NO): NO